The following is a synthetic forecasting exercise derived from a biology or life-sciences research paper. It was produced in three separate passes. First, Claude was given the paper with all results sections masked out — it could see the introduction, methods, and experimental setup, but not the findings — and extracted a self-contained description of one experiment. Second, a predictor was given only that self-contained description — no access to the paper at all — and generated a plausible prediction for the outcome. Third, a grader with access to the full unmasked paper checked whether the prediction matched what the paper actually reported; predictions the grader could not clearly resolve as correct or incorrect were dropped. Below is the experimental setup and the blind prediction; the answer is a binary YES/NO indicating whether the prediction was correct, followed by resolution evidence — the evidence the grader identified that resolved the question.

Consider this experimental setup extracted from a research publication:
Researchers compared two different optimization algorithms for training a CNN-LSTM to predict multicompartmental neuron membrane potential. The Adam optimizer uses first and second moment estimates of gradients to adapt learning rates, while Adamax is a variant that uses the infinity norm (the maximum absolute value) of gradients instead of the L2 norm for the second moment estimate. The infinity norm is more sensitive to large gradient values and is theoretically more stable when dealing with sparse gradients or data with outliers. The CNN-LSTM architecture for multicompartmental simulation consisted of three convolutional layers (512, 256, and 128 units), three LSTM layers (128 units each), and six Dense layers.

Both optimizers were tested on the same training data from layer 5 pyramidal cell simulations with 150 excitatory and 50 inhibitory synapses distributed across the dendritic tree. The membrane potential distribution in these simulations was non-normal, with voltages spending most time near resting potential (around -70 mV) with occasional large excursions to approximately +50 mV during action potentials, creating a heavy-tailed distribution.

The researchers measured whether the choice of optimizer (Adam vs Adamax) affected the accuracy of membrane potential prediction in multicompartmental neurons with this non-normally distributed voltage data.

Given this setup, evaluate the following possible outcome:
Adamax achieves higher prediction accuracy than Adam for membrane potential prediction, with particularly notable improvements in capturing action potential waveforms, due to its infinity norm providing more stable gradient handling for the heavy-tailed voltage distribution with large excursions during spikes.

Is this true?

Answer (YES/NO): NO